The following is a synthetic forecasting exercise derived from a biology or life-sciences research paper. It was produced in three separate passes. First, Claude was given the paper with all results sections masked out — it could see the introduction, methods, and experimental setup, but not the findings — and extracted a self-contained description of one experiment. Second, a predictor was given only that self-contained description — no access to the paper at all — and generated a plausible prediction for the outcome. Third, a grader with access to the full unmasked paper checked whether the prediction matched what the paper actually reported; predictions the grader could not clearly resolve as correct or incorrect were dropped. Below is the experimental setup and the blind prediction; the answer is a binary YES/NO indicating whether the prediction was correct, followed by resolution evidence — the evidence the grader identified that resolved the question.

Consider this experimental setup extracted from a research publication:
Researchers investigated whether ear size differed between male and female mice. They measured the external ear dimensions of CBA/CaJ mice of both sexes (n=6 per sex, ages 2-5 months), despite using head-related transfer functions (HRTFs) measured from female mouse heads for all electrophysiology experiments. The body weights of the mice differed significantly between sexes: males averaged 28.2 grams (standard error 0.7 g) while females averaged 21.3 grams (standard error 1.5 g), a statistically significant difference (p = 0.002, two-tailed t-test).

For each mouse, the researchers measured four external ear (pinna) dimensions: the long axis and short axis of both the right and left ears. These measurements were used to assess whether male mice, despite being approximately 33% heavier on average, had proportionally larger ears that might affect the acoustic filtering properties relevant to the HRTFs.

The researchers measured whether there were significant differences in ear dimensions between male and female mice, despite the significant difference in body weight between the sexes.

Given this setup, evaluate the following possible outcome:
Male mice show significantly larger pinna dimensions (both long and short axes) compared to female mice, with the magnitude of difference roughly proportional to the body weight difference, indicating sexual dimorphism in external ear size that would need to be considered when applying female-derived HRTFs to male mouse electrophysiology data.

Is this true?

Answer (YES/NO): NO